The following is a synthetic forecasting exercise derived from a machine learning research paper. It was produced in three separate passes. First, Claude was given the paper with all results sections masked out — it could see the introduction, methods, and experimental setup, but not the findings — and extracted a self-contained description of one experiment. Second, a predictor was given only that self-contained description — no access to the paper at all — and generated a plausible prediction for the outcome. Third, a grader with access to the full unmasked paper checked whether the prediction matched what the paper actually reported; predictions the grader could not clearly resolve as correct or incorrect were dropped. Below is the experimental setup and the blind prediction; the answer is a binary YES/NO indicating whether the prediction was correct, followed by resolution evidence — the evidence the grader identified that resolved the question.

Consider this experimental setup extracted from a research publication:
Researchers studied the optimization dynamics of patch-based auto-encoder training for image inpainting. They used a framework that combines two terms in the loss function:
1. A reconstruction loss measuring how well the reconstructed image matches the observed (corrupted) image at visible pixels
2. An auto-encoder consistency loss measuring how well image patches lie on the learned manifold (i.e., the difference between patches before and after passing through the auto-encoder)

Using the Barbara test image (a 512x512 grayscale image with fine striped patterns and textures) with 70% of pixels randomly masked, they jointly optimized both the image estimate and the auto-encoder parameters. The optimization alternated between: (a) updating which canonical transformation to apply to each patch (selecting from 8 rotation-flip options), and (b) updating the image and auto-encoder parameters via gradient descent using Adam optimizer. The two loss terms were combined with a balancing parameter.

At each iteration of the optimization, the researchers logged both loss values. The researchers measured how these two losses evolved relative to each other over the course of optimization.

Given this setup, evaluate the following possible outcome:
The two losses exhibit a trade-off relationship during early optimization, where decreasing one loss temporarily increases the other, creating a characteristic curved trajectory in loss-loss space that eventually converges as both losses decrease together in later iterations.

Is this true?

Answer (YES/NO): NO